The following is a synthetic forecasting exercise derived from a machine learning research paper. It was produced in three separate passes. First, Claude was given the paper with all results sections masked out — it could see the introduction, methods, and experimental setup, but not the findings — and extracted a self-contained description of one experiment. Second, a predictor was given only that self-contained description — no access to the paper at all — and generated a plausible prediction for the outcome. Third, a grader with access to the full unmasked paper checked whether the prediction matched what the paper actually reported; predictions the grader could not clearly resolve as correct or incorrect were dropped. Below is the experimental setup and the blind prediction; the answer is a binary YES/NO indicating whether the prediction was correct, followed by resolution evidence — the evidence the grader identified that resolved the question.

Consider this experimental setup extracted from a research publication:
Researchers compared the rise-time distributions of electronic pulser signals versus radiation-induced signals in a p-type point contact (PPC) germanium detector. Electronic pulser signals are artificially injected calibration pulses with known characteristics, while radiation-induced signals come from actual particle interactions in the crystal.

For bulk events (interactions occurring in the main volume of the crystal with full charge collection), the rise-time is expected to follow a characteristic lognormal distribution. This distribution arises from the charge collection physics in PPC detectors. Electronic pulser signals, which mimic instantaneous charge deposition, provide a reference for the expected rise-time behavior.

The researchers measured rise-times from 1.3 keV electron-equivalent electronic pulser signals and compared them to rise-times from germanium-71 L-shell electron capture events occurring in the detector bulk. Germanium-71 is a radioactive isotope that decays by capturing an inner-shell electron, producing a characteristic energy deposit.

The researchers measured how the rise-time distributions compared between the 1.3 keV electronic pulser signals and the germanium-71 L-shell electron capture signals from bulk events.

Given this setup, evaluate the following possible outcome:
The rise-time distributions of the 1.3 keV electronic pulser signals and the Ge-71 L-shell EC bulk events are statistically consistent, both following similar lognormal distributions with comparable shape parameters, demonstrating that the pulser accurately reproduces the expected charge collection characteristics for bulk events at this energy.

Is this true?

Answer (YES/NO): YES